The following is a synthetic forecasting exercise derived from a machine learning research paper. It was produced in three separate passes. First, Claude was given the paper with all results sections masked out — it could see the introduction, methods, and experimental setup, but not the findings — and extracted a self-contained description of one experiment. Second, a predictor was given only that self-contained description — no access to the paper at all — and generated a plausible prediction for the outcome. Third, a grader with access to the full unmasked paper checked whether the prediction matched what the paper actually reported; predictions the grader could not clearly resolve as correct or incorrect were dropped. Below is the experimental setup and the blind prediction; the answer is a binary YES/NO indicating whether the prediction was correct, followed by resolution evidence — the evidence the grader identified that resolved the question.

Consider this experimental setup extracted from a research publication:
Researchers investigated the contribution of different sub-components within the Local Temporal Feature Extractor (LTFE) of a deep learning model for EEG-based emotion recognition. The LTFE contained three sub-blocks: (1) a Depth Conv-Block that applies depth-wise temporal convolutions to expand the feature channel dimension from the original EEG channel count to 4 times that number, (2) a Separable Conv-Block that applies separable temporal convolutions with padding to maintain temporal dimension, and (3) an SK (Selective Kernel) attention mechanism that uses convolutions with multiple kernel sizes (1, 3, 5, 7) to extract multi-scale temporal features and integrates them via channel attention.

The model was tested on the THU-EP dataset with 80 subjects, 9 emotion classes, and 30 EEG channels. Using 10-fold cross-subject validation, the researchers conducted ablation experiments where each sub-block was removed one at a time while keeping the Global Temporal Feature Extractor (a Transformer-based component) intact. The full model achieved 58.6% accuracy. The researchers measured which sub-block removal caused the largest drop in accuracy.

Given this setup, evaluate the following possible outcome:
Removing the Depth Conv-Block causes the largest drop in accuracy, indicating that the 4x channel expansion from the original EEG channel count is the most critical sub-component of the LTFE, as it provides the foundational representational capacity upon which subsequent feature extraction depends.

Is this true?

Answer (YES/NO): NO